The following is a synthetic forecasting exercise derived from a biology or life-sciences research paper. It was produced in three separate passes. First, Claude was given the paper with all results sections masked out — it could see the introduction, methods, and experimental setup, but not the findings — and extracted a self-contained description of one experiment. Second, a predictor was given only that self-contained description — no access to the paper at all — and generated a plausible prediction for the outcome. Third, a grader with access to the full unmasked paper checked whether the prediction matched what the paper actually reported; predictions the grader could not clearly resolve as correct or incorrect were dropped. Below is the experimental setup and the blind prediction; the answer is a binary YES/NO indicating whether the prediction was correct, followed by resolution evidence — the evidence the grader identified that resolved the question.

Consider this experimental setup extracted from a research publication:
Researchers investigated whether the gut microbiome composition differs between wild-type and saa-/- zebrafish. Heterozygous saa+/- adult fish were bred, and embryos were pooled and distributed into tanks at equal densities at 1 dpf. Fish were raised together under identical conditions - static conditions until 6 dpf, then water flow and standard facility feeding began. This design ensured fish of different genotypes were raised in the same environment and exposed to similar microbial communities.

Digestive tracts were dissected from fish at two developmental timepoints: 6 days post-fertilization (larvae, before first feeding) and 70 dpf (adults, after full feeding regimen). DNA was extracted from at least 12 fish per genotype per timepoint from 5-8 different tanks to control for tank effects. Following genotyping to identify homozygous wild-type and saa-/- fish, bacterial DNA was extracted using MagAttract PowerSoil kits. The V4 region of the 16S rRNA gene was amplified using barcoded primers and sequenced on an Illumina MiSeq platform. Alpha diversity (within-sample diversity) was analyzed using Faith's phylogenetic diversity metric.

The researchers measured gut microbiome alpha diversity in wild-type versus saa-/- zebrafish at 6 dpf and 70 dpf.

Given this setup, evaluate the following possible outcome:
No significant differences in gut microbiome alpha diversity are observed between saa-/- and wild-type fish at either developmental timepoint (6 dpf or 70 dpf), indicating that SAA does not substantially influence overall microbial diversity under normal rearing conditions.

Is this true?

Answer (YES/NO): YES